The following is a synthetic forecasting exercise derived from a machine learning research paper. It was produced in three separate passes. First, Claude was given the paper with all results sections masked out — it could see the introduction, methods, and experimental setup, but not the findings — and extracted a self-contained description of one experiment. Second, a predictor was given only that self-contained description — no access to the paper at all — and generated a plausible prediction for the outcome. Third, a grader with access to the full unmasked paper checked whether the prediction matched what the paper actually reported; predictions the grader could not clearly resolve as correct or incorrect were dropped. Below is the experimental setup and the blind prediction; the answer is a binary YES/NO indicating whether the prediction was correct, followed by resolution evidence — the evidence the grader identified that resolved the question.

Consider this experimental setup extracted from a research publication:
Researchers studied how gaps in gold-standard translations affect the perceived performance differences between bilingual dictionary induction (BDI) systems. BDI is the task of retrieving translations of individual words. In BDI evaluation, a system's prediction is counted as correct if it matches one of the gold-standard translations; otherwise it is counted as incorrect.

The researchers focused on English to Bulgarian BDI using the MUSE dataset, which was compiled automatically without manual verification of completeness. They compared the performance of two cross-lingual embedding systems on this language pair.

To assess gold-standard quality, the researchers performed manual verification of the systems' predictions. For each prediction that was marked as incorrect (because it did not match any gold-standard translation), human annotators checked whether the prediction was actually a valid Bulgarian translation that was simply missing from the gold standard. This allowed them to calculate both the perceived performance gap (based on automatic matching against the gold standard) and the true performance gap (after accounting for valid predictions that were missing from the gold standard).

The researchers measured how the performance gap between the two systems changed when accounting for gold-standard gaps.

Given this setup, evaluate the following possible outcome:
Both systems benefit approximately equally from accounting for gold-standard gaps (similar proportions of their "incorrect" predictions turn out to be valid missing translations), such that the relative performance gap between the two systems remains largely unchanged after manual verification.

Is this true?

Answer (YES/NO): NO